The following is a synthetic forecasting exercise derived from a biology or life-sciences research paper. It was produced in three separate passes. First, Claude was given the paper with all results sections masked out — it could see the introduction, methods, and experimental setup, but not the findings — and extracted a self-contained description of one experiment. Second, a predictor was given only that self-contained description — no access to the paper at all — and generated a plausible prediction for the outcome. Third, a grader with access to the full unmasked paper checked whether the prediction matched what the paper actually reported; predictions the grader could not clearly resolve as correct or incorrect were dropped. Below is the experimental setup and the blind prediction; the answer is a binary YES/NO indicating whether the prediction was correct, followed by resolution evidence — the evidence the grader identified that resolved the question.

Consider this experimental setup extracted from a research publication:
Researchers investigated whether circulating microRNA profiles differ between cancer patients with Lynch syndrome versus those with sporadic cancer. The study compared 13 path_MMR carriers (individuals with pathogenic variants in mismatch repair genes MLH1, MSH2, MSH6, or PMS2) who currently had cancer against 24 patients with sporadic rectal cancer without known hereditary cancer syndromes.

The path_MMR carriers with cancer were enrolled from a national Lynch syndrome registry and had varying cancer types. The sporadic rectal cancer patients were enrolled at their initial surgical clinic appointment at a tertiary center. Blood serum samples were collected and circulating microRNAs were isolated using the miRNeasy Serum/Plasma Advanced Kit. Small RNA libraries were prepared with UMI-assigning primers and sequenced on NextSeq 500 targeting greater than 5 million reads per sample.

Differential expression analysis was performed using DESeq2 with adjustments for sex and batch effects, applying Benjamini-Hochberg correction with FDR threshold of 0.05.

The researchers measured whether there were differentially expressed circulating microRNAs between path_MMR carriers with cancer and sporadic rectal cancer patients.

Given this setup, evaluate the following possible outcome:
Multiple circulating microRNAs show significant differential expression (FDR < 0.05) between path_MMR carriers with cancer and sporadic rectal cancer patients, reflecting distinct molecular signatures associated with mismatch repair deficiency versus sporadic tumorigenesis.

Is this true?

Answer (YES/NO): NO